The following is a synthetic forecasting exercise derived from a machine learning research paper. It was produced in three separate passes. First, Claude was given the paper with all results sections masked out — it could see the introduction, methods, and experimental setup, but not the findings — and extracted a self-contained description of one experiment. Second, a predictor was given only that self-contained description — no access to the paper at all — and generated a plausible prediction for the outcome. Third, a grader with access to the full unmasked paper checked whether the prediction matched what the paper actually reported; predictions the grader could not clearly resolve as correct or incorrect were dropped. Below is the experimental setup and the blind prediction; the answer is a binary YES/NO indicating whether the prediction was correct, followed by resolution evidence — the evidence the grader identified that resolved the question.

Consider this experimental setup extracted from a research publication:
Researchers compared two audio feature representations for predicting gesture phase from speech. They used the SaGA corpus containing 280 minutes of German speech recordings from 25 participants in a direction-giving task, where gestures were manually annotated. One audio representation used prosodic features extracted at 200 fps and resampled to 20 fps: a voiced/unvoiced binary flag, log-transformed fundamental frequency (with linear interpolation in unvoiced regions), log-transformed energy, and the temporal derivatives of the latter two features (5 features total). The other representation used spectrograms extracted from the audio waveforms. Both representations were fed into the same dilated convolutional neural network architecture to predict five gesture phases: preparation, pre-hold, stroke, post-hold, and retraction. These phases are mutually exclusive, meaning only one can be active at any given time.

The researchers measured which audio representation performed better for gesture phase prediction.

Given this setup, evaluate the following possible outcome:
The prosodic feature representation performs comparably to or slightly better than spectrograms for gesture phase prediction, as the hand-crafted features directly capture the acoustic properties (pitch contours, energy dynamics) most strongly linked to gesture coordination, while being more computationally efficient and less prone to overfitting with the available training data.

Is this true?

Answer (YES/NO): NO